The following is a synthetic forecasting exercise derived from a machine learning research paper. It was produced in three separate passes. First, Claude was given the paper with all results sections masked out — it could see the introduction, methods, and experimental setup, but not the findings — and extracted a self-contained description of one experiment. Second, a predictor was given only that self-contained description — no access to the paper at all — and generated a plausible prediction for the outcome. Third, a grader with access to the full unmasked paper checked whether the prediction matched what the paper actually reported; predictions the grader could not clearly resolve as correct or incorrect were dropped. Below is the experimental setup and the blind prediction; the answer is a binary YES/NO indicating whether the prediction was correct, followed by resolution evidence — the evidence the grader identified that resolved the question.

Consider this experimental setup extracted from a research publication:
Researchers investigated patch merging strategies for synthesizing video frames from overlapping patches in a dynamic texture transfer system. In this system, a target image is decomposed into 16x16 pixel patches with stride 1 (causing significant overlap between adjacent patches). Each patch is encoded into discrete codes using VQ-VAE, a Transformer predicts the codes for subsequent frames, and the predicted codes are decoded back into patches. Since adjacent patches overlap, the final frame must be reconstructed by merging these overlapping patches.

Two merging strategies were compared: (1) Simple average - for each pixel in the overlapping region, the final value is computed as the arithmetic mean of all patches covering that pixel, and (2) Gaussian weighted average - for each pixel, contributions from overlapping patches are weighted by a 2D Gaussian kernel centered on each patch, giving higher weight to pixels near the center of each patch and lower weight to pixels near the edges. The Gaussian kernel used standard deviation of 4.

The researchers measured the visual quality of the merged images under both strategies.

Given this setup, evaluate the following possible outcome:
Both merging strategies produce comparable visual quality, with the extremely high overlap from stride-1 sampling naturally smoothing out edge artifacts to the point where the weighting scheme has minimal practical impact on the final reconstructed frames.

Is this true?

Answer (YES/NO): NO